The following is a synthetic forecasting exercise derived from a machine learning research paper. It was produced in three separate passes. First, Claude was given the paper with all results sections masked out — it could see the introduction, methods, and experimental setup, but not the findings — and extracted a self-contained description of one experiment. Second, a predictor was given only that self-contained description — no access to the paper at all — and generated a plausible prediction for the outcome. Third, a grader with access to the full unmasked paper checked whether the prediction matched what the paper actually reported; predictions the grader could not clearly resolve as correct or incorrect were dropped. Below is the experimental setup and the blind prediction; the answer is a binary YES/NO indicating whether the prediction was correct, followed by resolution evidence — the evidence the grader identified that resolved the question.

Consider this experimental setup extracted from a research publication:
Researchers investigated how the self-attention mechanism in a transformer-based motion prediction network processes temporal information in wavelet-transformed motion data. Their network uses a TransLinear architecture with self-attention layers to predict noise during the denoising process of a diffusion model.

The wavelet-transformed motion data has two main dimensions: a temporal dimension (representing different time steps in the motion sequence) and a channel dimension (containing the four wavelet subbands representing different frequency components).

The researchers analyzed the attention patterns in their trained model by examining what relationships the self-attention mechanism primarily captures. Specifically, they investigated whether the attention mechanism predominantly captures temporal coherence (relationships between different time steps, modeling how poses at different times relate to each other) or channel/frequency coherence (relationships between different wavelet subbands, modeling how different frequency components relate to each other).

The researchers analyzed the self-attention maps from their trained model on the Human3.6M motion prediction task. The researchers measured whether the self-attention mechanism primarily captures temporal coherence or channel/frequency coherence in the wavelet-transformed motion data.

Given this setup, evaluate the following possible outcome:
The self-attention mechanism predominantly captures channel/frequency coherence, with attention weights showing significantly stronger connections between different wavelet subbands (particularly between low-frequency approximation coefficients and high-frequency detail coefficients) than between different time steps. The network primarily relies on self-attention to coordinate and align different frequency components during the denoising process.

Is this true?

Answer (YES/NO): NO